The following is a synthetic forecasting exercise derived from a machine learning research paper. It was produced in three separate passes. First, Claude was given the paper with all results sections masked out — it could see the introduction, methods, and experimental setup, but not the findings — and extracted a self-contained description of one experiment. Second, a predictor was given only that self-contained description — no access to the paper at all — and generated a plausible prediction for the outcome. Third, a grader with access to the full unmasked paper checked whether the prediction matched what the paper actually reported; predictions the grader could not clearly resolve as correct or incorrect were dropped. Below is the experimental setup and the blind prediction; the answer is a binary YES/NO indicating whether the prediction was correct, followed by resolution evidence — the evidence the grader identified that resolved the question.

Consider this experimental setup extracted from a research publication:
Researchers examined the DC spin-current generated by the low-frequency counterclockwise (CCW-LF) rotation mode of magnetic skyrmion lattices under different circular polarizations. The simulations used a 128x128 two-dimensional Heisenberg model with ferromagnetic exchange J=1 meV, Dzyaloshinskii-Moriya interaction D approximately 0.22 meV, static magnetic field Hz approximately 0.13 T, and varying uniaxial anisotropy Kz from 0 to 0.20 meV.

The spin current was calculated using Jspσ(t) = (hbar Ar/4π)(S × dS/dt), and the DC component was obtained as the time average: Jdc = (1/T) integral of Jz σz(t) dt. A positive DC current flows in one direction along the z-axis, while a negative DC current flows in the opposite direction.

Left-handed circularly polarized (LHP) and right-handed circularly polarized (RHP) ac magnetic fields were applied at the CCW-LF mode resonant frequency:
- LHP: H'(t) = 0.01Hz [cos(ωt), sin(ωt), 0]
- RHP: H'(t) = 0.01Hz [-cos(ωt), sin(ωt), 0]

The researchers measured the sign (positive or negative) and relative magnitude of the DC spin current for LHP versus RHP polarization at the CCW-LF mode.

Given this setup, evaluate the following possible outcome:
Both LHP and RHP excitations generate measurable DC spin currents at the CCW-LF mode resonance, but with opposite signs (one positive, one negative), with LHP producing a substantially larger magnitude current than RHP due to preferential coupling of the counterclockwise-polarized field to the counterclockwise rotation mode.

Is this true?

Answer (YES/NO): NO